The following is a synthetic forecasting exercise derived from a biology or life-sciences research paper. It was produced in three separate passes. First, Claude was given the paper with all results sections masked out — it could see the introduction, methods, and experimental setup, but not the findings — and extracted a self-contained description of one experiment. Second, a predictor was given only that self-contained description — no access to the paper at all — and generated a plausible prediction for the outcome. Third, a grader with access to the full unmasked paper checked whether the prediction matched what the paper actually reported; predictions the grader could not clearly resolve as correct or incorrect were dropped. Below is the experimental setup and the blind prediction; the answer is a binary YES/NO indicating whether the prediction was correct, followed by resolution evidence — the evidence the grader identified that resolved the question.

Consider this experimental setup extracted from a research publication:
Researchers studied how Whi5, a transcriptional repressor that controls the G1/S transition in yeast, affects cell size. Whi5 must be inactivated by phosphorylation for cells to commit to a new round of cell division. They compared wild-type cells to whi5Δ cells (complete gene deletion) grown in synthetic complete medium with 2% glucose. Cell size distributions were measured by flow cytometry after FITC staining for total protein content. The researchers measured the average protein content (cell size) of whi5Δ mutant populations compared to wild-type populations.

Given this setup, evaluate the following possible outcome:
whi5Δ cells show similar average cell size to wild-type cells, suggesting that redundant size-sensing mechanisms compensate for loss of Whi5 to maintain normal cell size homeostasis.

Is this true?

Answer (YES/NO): NO